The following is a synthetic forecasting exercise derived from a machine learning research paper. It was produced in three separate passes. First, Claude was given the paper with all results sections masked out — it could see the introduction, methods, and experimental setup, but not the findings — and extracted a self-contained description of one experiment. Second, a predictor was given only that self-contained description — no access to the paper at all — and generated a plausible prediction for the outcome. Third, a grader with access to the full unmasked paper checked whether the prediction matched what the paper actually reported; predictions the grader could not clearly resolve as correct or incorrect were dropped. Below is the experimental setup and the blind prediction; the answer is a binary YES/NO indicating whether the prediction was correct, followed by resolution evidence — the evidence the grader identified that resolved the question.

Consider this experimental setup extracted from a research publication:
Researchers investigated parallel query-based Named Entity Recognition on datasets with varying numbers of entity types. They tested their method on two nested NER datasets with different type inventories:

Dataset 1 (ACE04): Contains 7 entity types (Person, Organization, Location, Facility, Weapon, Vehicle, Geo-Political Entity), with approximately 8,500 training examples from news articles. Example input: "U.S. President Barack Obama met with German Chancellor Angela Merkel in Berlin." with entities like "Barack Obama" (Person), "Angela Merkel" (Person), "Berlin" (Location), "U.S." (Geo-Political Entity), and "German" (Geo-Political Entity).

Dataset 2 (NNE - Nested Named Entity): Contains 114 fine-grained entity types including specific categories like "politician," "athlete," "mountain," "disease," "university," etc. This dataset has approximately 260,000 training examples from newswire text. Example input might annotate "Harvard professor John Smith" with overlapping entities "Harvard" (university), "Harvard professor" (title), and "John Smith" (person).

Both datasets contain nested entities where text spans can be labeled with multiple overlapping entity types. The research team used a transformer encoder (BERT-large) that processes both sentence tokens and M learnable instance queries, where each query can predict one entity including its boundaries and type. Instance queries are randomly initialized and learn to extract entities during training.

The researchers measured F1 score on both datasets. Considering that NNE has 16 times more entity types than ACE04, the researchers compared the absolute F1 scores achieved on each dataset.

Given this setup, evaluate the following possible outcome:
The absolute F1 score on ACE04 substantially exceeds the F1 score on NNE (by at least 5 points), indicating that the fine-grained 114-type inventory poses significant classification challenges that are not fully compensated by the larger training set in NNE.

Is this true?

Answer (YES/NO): NO